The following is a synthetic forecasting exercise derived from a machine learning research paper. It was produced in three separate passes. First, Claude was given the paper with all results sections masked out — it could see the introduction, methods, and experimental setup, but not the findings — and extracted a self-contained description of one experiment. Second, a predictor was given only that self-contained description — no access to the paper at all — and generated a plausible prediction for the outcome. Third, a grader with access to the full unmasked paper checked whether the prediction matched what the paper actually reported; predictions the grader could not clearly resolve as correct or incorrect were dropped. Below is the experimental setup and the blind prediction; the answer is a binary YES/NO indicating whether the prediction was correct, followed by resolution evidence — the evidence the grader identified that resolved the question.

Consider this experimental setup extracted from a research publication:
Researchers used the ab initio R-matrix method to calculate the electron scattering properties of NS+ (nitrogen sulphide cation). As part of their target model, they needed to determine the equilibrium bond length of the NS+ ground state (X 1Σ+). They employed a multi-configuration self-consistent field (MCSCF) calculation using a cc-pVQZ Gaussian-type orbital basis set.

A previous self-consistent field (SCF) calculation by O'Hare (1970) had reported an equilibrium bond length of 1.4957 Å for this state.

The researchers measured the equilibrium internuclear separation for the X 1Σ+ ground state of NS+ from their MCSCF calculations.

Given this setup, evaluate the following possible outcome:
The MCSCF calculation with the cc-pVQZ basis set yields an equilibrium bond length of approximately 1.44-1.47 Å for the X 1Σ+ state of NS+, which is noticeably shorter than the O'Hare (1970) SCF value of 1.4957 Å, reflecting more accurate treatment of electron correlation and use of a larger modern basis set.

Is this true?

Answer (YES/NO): YES